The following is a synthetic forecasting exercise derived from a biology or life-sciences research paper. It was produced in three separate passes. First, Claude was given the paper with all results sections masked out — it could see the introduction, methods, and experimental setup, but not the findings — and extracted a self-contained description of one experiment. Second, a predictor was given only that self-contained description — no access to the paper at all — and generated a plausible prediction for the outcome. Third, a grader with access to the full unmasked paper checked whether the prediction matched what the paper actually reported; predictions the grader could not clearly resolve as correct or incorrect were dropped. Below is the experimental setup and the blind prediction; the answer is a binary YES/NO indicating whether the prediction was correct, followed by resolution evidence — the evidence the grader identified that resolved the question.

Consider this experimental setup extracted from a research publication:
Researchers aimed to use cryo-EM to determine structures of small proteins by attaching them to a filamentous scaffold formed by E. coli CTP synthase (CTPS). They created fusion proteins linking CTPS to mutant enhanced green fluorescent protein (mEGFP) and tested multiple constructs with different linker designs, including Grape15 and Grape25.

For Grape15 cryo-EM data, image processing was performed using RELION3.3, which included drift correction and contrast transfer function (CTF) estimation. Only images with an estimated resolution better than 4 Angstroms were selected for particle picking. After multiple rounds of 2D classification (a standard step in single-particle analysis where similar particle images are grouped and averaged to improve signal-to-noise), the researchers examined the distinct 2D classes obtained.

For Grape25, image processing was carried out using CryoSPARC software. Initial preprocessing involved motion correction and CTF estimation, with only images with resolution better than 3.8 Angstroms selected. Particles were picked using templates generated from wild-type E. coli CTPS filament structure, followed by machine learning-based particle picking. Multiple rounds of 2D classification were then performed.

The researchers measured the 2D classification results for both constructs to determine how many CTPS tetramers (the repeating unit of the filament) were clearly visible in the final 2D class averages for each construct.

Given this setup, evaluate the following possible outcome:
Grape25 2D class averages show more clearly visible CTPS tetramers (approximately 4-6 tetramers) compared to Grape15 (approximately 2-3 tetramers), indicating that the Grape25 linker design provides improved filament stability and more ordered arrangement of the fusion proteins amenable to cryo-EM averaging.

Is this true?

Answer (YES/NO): NO